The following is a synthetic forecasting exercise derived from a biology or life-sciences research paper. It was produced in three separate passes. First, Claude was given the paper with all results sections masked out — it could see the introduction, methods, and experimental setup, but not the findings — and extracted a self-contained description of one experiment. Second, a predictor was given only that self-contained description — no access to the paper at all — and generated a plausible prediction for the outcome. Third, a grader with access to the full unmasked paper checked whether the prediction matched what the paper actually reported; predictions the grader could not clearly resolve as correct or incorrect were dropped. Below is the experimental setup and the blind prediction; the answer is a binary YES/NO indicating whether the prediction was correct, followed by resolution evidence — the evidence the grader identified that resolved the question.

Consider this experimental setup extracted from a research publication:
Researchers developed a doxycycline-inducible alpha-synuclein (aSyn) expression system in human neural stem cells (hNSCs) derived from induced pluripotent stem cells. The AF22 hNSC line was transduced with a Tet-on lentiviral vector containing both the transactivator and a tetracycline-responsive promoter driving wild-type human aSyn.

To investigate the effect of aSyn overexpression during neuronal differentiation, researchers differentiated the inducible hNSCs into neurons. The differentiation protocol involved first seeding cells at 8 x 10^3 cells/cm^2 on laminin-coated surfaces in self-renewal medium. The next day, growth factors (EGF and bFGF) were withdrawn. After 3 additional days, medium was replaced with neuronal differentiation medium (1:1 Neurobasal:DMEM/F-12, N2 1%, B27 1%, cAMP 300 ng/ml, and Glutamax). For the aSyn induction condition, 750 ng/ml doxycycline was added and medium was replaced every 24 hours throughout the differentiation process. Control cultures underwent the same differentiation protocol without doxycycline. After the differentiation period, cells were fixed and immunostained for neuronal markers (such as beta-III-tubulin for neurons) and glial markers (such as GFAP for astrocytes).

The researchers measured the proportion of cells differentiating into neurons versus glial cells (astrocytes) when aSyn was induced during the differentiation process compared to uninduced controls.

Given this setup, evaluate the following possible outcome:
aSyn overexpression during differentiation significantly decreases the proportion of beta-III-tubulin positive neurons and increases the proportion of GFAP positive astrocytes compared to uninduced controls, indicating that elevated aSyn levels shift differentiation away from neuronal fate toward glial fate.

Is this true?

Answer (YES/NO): YES